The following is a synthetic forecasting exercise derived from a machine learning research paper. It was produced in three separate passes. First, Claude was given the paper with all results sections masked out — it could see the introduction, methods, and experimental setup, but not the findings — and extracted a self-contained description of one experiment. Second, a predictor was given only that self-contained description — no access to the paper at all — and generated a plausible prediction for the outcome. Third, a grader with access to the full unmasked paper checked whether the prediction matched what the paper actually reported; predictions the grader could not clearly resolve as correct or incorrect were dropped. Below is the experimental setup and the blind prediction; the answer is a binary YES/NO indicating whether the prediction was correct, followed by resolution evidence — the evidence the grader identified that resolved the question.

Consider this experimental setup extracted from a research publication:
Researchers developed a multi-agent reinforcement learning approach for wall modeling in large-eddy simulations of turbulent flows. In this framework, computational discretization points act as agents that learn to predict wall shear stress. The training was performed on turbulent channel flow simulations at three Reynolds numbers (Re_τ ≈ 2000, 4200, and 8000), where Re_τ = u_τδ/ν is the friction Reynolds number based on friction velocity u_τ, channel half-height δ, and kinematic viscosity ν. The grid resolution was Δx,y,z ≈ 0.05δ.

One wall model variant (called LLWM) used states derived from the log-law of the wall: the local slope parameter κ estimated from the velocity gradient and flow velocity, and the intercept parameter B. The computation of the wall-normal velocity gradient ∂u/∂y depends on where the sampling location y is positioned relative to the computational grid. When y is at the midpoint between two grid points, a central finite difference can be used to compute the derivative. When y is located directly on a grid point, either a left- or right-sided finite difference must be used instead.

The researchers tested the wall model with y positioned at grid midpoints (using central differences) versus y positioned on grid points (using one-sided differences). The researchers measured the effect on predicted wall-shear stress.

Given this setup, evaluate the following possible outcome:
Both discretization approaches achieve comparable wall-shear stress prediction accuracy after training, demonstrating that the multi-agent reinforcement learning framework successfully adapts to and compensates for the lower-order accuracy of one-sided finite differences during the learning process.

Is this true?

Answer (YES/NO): NO